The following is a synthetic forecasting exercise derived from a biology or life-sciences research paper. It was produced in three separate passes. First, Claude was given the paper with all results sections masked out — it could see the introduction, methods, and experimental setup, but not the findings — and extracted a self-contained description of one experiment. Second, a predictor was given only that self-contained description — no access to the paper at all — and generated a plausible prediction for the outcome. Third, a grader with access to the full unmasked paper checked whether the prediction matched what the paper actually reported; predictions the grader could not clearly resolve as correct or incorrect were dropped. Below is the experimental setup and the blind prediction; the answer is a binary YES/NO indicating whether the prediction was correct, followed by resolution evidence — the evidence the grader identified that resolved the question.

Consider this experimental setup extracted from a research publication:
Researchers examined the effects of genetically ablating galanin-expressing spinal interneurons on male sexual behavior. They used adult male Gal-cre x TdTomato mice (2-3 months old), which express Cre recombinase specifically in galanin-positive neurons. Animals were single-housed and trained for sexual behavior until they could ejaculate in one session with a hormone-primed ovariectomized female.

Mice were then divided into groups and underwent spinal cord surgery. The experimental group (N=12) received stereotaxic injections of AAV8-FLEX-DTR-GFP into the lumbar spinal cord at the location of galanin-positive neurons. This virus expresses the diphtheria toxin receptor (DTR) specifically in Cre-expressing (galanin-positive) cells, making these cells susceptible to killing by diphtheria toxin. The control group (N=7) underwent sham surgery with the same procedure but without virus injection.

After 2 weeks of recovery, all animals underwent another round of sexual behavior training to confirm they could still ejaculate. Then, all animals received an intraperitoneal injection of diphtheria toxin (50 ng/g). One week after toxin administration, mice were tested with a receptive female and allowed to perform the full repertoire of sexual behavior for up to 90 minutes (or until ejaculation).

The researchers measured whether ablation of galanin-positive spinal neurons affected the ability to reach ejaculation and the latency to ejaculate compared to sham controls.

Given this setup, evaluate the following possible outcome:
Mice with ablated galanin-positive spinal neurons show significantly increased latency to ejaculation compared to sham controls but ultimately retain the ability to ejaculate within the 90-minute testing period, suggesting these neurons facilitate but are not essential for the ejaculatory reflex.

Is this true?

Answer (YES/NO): NO